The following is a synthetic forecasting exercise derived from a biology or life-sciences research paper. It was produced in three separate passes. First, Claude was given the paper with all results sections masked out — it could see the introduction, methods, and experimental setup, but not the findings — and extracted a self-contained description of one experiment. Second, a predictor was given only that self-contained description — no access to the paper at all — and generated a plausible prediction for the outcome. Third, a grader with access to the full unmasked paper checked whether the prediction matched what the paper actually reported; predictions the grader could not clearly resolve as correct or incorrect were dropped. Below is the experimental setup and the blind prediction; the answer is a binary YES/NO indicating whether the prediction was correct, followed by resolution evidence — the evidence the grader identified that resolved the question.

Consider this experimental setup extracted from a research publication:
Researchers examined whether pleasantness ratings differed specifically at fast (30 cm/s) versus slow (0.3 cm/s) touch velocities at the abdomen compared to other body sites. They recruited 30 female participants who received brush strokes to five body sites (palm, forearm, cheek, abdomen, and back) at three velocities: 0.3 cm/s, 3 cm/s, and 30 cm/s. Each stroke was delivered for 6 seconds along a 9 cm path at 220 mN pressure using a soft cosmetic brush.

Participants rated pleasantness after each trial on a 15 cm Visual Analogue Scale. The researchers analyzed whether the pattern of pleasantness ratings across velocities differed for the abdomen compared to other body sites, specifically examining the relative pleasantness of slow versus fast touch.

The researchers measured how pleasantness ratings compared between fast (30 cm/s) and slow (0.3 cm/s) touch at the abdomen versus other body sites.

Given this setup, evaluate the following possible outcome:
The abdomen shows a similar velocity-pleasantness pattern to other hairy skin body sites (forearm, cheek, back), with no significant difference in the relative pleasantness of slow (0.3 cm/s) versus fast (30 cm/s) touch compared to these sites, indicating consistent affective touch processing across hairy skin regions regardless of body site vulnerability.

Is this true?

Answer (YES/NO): NO